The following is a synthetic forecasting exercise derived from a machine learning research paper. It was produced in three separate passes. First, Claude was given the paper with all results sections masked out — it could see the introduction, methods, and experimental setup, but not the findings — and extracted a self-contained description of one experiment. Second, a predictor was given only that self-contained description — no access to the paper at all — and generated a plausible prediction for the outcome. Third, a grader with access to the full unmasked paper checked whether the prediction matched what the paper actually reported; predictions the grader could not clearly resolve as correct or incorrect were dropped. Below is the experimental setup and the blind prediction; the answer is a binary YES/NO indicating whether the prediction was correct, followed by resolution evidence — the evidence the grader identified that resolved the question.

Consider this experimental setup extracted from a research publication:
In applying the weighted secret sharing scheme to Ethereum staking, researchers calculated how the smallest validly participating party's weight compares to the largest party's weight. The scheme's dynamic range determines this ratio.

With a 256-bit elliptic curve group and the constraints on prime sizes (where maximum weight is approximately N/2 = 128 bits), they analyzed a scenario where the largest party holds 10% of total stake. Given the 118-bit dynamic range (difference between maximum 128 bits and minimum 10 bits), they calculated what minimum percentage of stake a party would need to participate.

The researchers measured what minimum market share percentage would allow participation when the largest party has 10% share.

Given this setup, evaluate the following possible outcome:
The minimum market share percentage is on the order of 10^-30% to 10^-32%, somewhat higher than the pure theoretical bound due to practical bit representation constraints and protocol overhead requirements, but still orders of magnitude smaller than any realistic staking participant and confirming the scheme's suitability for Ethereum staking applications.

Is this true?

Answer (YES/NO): NO